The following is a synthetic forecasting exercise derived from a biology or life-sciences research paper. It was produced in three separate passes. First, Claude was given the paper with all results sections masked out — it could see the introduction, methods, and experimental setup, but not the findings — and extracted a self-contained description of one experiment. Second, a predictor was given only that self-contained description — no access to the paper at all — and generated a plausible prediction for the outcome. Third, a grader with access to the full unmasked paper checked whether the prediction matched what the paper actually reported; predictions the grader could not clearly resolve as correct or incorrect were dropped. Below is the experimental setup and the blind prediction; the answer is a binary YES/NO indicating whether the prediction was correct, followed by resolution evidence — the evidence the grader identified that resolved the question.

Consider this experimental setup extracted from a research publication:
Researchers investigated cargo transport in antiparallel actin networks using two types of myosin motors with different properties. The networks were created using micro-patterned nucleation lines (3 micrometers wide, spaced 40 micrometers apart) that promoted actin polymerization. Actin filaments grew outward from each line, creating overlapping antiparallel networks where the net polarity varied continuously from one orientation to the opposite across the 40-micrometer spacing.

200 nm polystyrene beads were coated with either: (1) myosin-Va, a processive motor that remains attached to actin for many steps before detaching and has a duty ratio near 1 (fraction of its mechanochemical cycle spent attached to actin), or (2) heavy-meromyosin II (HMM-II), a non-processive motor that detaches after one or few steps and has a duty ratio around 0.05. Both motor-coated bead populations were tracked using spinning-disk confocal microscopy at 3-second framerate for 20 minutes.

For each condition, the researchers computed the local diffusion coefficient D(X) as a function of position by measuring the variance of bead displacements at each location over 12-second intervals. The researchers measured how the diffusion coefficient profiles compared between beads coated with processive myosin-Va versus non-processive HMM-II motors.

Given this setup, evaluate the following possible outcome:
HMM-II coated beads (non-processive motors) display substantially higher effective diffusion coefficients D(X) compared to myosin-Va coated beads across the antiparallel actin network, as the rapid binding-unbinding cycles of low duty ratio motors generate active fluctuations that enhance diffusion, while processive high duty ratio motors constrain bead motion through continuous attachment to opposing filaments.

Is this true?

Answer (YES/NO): YES